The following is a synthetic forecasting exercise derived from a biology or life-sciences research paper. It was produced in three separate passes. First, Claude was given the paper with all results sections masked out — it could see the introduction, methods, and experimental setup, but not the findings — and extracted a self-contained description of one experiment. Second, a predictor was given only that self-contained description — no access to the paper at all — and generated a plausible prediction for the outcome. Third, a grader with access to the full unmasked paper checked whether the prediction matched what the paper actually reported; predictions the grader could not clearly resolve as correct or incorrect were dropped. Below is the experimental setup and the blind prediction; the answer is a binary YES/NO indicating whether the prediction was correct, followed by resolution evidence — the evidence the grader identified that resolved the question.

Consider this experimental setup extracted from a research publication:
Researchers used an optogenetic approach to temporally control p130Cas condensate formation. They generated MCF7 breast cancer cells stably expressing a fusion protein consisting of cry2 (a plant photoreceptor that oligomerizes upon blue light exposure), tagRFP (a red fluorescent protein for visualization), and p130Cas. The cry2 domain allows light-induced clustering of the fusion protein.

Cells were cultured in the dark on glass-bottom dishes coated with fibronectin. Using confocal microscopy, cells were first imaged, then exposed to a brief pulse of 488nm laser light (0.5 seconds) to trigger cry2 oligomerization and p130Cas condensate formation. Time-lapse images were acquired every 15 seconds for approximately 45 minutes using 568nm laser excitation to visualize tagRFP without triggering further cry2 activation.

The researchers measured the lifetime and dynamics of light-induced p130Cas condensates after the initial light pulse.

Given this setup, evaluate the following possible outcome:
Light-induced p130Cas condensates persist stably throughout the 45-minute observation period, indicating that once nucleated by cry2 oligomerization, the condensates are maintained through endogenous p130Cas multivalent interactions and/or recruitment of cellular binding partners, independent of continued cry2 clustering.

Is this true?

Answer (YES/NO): NO